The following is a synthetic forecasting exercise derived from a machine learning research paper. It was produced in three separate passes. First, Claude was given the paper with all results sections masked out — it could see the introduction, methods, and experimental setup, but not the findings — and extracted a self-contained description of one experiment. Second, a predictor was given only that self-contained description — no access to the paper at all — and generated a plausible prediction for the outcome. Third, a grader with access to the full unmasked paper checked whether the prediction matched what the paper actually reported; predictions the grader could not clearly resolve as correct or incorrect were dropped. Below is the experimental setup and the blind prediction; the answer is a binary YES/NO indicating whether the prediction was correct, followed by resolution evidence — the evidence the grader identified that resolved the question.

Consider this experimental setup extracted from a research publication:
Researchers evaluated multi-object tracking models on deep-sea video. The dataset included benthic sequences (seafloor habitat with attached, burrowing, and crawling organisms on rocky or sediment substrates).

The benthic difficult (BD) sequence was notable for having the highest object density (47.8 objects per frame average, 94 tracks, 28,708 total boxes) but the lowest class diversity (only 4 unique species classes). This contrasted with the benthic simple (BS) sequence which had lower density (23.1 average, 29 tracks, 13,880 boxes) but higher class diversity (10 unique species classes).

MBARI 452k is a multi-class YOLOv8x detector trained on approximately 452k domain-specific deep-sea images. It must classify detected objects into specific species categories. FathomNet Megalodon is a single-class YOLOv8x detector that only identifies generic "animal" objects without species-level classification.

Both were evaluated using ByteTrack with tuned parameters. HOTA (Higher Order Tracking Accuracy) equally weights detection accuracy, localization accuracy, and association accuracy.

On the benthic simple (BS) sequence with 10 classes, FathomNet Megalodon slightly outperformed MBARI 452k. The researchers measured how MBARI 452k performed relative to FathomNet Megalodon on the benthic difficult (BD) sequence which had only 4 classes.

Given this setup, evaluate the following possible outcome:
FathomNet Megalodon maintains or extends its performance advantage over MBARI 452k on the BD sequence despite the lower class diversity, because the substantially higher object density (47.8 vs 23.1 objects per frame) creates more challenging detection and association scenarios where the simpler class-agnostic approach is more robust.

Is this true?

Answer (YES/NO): NO